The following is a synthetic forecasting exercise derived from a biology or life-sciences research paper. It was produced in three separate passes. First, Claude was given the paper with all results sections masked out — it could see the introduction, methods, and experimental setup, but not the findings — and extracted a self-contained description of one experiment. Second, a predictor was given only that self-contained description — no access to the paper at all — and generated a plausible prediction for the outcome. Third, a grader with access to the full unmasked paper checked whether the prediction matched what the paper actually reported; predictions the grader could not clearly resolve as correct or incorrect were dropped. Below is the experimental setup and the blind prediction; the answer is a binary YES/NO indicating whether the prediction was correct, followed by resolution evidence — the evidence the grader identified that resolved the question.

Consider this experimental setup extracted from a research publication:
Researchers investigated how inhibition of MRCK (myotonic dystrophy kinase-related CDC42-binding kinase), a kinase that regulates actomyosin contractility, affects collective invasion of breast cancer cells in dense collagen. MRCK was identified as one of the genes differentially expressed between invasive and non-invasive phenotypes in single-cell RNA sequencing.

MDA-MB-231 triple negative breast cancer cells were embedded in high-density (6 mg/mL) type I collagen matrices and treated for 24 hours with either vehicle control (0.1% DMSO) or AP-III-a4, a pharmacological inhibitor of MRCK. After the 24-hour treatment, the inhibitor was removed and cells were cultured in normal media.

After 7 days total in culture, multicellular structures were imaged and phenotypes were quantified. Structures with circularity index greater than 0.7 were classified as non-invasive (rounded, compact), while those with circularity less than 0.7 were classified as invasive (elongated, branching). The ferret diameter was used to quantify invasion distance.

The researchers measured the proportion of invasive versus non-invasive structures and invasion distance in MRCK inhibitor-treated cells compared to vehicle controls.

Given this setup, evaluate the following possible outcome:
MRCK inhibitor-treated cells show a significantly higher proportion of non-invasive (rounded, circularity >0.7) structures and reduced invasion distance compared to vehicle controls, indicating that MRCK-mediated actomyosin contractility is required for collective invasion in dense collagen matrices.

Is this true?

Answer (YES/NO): YES